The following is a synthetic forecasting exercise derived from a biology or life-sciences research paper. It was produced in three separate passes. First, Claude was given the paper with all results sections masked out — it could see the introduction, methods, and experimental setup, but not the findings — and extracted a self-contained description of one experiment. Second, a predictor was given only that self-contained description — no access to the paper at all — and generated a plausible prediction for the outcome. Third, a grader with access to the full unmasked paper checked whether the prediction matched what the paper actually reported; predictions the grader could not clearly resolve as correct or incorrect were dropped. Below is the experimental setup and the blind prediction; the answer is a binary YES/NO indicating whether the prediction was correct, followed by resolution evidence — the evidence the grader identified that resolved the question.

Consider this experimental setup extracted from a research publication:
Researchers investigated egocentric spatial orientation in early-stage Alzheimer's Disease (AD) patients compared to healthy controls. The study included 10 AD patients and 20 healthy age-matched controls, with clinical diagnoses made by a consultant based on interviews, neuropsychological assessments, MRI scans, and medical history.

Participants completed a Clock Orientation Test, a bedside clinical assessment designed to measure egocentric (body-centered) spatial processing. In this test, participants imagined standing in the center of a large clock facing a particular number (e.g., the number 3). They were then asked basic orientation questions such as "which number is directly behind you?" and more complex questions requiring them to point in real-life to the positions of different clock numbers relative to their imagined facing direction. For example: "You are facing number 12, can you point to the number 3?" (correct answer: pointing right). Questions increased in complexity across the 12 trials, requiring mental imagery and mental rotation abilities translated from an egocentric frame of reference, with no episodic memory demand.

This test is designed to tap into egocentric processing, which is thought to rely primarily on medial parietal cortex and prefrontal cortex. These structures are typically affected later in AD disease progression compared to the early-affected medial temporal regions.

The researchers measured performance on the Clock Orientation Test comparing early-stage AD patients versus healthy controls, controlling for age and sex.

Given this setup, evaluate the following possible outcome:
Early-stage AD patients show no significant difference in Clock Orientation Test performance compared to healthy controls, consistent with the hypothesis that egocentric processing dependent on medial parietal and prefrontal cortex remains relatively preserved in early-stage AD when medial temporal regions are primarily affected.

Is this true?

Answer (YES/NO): YES